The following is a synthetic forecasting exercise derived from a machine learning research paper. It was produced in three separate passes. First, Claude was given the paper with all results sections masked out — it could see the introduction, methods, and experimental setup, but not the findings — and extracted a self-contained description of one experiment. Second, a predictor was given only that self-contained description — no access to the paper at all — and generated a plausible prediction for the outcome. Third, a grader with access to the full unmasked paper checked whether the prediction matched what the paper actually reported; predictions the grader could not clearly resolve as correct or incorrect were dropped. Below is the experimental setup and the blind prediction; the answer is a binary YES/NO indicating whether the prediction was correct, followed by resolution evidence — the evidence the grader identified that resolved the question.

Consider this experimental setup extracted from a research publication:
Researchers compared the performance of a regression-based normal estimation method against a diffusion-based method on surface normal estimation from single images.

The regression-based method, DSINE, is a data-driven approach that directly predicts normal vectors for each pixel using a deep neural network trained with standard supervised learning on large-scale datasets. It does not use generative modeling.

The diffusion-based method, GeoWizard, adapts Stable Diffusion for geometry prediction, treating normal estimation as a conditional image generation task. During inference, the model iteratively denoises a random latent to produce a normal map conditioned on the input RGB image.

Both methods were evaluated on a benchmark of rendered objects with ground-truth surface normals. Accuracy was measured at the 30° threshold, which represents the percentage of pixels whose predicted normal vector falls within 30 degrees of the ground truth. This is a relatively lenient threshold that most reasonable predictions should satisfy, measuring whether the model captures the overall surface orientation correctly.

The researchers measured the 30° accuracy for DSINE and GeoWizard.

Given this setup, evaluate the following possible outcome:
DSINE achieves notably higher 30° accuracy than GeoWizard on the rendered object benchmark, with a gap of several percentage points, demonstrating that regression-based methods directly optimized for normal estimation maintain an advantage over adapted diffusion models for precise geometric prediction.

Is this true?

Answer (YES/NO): NO